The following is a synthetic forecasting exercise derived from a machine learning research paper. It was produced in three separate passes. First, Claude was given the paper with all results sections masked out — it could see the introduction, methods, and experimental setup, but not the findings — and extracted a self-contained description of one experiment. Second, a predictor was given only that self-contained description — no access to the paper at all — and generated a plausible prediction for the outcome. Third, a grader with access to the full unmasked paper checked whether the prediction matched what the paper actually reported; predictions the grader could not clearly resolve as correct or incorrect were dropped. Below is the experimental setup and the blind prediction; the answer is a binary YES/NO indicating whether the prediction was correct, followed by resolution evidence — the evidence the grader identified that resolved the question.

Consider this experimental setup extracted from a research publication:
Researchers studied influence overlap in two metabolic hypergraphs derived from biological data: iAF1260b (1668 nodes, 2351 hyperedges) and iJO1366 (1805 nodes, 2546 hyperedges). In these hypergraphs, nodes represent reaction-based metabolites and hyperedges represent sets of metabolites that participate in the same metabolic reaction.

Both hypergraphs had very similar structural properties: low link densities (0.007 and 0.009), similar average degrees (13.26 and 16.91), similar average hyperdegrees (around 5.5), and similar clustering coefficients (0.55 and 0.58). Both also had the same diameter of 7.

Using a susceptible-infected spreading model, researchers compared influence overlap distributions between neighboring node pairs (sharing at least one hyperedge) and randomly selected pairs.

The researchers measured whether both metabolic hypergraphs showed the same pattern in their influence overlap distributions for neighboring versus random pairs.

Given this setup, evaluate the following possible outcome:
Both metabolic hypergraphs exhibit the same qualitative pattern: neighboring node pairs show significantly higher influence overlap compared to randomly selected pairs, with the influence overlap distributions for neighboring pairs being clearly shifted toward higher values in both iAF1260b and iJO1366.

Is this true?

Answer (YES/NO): YES